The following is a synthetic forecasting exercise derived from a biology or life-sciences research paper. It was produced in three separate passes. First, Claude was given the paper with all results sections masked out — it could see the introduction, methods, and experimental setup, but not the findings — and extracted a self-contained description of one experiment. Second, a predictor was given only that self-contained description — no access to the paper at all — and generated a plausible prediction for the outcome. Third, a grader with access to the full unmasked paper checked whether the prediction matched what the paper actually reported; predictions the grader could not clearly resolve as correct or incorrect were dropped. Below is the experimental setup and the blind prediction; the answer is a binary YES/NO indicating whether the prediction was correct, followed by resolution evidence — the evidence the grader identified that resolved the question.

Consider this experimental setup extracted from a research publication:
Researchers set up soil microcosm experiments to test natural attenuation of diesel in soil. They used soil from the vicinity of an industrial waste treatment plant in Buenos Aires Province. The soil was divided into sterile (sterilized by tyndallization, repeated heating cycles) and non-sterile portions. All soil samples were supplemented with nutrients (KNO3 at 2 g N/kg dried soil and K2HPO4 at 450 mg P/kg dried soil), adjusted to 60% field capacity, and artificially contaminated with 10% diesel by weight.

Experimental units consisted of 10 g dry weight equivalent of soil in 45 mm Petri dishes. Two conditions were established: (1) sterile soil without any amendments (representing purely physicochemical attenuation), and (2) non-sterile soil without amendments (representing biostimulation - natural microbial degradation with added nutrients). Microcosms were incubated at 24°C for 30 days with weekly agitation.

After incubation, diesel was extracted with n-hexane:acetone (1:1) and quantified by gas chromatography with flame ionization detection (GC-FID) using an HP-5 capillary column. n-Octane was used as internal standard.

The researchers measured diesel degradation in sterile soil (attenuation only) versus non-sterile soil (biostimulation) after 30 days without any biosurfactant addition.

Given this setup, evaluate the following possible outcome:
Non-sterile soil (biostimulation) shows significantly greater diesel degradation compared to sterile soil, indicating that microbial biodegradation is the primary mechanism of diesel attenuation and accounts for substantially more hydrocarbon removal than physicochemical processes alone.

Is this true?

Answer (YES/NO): YES